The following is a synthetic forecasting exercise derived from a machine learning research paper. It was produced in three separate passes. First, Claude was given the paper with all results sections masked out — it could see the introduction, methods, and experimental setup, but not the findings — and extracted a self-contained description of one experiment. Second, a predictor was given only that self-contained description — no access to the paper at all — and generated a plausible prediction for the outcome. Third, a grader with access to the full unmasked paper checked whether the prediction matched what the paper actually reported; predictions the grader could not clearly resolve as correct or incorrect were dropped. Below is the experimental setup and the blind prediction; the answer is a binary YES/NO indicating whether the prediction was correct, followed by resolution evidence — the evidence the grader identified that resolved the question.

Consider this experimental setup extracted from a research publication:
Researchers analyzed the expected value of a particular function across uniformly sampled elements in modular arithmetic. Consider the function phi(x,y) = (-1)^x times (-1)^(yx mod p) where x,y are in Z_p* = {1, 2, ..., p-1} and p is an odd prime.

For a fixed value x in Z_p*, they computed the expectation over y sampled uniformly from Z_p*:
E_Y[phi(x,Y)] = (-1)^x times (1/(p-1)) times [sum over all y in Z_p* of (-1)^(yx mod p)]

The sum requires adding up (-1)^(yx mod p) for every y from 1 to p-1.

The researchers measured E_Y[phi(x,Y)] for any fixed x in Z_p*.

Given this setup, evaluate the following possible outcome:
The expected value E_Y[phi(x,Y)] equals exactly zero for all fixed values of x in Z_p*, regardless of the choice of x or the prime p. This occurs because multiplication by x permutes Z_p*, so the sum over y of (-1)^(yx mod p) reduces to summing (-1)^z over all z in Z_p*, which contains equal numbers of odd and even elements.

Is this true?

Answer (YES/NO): YES